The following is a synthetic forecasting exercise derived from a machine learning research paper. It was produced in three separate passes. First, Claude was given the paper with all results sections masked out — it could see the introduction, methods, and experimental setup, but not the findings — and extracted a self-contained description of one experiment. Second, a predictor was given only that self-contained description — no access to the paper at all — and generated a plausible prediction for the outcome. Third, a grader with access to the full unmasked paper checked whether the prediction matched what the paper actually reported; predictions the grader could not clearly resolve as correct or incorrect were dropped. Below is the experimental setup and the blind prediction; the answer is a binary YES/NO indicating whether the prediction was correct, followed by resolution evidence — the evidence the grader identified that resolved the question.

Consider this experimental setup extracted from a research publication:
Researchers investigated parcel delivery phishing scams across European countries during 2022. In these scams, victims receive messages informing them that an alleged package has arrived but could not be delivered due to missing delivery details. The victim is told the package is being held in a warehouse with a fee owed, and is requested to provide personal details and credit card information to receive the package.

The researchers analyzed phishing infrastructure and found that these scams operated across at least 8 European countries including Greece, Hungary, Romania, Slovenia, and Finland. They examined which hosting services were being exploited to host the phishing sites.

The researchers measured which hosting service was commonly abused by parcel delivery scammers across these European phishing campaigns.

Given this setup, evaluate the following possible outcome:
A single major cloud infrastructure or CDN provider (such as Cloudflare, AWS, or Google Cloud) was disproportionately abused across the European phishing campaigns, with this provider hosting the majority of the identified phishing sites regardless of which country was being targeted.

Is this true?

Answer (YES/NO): YES